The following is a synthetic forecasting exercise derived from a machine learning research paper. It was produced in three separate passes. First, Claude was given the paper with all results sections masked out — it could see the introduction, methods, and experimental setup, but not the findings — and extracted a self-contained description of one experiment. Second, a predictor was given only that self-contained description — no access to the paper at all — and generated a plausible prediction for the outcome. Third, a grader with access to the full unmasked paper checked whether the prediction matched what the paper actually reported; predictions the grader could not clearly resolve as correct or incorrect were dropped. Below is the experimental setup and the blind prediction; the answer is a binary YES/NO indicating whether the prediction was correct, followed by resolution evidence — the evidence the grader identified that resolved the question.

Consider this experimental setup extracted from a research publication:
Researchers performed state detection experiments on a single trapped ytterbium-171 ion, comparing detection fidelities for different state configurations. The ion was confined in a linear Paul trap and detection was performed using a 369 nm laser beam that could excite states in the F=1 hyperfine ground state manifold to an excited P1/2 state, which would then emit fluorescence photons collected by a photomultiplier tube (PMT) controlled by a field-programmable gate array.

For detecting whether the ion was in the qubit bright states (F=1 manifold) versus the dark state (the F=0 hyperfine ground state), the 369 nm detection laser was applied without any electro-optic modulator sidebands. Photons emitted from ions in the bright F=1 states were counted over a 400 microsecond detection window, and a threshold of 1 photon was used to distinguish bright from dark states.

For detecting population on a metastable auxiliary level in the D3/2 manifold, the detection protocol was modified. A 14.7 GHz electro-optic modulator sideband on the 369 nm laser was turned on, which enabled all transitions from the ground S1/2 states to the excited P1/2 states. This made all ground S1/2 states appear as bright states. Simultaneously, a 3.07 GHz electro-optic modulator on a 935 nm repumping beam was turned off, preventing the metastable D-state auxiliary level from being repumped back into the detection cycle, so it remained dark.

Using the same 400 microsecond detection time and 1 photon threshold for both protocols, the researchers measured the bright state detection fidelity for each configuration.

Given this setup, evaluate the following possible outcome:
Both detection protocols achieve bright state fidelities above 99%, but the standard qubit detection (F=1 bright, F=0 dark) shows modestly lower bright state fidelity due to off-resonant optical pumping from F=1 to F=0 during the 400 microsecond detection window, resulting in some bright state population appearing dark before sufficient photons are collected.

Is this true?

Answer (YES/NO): NO